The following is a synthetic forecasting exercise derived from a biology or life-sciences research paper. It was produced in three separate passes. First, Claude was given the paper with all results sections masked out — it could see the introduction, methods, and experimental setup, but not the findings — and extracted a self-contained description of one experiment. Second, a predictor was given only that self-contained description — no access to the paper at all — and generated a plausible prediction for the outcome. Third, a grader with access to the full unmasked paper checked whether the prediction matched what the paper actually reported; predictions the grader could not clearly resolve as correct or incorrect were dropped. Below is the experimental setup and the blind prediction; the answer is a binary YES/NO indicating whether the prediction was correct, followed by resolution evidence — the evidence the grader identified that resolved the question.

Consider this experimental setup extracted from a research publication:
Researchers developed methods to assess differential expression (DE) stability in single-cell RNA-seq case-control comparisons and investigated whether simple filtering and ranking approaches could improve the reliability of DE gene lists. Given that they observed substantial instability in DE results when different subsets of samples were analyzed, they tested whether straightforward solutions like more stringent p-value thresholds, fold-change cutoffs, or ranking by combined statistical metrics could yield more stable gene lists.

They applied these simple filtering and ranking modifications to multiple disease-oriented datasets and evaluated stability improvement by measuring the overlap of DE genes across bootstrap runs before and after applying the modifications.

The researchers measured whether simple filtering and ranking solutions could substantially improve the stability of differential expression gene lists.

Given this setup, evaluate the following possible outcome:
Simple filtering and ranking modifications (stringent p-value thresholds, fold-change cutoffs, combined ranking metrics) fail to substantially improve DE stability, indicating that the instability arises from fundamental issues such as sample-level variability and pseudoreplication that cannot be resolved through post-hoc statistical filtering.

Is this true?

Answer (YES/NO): YES